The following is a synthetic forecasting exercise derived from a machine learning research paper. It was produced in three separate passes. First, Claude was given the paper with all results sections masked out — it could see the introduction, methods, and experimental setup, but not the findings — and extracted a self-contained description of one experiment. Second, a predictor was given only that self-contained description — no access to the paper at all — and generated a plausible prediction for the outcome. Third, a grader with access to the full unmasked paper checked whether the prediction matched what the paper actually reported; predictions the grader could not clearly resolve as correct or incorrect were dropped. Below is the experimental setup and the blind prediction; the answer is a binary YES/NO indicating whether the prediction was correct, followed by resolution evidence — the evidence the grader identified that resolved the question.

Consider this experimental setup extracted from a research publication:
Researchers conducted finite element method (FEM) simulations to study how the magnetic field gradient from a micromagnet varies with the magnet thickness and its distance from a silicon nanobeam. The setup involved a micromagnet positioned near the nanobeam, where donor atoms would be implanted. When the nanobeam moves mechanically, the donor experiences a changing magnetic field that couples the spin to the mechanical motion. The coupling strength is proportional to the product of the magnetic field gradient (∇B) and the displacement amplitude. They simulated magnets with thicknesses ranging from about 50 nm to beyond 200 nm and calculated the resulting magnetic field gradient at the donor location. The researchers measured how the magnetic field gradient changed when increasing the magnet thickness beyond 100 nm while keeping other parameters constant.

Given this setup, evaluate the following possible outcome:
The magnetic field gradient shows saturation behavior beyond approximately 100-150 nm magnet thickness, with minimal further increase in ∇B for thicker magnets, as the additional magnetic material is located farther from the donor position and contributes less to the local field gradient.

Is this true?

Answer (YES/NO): YES